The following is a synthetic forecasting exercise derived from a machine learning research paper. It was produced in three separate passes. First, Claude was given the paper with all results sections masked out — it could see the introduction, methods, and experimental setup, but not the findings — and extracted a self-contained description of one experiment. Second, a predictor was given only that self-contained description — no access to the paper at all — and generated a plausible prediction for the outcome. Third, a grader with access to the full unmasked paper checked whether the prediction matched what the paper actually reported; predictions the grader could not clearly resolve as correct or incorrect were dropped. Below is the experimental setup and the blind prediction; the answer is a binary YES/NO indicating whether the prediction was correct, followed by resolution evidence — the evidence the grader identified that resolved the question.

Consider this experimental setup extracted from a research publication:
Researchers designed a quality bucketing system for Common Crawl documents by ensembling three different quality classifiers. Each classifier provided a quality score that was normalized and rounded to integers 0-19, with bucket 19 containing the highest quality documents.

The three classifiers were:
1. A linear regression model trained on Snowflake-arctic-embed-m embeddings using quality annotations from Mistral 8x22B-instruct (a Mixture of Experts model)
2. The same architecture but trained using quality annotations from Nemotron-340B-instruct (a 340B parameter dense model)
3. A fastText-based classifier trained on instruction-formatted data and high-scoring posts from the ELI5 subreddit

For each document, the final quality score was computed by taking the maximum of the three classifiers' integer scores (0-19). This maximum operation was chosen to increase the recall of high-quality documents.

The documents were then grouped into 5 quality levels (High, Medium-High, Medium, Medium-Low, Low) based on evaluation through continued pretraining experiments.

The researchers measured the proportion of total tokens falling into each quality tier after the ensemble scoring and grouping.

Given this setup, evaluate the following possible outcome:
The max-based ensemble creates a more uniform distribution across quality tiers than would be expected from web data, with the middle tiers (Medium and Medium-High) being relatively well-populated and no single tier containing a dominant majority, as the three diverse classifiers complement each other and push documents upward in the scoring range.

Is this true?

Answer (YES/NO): NO